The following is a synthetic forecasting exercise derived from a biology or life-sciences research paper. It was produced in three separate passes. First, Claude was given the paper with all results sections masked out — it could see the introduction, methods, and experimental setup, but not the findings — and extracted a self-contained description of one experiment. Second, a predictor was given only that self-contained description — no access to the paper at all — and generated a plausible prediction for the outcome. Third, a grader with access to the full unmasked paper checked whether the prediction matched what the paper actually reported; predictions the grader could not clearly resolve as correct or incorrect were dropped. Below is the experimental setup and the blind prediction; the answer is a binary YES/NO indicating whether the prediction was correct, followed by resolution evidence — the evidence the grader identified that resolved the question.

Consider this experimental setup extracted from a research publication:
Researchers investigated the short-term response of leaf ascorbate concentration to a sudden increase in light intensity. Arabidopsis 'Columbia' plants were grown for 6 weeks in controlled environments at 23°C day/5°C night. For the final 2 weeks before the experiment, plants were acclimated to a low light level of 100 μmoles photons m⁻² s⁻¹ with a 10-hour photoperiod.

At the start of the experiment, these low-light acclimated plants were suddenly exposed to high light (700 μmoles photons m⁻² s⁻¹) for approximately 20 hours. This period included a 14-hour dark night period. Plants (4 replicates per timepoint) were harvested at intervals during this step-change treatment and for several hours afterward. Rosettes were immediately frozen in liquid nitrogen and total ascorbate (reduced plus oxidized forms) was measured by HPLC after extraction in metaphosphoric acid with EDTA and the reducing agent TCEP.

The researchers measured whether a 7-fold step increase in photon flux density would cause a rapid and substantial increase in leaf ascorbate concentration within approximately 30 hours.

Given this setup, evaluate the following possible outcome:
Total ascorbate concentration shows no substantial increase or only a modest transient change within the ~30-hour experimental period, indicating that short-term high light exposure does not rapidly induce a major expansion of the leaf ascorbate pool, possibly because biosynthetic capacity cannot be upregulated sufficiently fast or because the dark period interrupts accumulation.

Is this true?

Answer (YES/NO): YES